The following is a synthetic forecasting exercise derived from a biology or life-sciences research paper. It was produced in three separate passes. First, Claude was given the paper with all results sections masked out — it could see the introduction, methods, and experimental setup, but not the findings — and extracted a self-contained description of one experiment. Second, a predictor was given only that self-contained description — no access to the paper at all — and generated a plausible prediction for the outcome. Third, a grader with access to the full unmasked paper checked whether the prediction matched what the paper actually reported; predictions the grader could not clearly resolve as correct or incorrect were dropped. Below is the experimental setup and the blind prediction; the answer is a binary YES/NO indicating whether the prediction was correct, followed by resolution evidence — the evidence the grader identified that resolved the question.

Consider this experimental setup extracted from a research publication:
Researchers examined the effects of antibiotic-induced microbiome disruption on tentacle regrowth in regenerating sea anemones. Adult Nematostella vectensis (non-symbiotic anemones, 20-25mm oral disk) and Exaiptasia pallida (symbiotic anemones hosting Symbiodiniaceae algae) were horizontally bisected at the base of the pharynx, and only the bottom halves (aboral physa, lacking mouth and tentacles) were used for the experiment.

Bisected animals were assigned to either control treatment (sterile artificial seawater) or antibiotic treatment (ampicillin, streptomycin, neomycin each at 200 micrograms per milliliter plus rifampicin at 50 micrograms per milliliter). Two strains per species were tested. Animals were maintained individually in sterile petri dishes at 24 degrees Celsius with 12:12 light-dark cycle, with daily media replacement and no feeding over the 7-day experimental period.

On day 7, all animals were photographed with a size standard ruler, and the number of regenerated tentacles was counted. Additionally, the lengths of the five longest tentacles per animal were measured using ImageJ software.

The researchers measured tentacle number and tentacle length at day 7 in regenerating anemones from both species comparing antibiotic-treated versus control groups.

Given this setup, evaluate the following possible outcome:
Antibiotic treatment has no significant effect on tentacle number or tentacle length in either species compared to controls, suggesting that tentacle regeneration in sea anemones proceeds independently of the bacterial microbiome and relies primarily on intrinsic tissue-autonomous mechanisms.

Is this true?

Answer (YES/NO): NO